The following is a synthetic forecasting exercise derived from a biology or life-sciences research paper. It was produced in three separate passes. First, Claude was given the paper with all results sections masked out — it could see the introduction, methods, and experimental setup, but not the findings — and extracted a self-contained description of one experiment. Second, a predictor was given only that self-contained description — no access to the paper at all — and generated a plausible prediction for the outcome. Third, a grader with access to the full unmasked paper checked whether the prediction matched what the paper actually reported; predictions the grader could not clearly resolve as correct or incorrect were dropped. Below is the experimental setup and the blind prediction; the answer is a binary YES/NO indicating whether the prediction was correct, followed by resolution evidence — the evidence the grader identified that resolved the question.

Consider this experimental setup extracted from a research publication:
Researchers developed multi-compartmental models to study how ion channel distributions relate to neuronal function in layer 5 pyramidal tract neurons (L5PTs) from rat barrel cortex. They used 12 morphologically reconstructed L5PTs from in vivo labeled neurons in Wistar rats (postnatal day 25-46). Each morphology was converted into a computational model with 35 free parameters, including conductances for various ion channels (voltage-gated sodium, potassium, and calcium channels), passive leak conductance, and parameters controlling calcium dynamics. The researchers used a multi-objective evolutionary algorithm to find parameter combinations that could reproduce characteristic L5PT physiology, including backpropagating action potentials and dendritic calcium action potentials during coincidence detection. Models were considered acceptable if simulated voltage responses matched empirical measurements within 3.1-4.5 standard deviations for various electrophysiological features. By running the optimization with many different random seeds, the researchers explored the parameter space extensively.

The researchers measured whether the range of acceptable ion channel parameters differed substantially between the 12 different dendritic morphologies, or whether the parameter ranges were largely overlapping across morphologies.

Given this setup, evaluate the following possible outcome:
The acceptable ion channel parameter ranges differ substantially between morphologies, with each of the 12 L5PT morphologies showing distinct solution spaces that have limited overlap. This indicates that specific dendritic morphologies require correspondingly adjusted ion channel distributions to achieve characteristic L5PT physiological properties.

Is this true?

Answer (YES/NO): NO